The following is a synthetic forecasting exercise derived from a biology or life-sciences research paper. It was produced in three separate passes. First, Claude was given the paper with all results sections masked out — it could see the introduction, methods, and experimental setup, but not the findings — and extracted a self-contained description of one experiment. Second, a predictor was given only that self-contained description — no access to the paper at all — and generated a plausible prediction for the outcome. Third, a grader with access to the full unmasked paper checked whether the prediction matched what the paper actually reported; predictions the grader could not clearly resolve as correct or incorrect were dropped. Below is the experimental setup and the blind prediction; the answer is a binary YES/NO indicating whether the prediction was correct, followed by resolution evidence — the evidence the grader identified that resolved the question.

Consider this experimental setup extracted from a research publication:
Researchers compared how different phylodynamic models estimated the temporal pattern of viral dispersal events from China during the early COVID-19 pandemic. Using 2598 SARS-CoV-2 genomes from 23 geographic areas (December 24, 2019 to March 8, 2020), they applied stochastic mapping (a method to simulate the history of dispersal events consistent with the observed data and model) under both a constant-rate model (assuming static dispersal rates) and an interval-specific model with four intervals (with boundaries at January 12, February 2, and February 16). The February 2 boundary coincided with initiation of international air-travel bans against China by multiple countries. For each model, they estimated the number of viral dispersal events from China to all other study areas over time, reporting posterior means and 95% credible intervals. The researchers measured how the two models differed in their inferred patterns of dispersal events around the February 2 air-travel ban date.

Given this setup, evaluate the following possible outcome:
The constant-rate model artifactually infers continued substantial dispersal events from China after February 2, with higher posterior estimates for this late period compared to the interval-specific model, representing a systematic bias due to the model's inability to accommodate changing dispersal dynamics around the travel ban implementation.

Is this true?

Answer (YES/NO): YES